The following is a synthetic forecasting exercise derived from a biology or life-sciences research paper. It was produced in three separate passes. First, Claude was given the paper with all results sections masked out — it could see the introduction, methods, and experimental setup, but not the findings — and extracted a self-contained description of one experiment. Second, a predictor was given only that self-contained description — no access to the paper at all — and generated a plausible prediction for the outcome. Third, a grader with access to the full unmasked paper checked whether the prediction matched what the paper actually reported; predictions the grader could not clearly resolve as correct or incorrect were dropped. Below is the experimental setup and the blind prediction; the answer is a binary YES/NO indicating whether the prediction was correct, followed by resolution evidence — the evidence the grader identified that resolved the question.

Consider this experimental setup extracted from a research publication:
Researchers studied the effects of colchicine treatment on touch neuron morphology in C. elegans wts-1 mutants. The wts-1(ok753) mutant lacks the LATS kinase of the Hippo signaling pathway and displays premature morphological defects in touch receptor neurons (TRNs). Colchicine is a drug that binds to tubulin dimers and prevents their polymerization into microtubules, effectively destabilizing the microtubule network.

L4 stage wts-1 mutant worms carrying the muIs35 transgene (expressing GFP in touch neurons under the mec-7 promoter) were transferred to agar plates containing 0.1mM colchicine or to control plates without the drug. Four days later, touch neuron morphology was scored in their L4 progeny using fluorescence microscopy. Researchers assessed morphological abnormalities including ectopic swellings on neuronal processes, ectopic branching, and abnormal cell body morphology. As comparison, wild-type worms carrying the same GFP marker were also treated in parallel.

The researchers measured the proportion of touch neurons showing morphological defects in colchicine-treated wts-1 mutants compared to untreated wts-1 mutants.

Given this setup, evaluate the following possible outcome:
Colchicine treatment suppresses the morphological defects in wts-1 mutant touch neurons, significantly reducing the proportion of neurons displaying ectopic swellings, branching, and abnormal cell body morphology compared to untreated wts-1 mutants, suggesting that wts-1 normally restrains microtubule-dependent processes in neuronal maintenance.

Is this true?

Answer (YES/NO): YES